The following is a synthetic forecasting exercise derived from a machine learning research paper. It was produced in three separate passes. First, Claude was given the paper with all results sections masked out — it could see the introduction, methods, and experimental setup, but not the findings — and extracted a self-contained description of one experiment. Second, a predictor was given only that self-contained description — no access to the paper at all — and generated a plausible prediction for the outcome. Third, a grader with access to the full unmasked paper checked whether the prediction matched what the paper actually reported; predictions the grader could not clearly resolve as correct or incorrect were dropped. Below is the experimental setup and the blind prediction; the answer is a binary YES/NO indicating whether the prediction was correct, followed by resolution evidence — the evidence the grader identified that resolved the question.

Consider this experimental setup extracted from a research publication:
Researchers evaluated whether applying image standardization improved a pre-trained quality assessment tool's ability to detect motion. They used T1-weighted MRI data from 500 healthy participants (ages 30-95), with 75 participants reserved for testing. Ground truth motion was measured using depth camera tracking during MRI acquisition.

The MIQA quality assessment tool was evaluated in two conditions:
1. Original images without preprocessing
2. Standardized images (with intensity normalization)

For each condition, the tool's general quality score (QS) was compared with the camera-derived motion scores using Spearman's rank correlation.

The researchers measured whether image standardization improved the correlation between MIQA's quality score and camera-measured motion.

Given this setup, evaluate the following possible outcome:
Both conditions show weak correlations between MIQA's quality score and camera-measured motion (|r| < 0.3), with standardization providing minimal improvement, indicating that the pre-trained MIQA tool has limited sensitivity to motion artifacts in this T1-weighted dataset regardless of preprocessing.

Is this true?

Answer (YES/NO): NO